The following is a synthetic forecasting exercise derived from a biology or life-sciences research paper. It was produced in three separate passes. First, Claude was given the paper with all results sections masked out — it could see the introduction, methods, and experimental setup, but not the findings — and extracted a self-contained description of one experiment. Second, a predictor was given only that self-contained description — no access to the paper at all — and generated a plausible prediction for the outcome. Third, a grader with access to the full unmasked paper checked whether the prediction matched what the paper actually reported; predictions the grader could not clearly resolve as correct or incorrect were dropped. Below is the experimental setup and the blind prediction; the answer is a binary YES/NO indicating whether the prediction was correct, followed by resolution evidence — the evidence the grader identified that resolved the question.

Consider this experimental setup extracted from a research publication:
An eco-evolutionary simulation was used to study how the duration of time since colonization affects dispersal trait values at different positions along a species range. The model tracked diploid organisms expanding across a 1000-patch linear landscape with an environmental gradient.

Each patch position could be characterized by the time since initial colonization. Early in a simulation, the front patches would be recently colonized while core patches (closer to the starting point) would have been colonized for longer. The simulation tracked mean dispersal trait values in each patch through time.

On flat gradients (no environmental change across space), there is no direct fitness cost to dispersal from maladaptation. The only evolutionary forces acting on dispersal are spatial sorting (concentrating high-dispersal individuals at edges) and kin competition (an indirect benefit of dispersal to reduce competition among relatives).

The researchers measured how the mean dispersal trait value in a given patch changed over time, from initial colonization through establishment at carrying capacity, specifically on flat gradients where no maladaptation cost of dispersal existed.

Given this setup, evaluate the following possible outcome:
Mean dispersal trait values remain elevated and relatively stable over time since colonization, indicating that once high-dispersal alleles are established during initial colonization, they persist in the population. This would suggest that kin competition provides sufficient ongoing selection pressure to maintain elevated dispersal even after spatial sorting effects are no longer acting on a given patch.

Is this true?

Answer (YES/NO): YES